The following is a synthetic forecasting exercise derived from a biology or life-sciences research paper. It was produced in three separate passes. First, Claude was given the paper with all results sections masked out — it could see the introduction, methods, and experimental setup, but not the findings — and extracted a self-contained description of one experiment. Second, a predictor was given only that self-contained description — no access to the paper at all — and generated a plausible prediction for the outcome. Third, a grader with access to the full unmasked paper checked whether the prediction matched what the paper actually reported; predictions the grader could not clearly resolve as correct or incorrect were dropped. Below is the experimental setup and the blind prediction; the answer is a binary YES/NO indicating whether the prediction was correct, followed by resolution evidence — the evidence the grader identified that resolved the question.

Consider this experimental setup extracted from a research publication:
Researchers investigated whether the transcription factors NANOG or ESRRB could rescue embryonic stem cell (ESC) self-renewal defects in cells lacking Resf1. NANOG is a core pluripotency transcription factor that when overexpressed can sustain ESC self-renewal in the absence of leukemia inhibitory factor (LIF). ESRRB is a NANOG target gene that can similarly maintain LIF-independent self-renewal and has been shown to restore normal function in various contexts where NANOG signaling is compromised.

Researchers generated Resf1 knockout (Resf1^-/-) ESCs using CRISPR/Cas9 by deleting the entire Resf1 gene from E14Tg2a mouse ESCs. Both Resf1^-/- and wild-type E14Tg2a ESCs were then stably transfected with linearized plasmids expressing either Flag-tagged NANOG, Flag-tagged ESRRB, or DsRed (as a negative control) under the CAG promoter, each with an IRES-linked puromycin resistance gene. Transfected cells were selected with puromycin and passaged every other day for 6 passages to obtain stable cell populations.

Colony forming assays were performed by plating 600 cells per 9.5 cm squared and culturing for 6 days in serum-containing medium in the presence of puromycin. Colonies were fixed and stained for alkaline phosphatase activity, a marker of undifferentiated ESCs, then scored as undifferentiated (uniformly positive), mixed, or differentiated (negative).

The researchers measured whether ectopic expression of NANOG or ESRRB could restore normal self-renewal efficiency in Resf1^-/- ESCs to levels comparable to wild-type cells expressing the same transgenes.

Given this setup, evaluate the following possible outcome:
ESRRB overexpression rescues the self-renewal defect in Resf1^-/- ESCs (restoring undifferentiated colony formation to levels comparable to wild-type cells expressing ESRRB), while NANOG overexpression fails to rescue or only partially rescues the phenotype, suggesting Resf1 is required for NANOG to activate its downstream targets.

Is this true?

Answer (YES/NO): NO